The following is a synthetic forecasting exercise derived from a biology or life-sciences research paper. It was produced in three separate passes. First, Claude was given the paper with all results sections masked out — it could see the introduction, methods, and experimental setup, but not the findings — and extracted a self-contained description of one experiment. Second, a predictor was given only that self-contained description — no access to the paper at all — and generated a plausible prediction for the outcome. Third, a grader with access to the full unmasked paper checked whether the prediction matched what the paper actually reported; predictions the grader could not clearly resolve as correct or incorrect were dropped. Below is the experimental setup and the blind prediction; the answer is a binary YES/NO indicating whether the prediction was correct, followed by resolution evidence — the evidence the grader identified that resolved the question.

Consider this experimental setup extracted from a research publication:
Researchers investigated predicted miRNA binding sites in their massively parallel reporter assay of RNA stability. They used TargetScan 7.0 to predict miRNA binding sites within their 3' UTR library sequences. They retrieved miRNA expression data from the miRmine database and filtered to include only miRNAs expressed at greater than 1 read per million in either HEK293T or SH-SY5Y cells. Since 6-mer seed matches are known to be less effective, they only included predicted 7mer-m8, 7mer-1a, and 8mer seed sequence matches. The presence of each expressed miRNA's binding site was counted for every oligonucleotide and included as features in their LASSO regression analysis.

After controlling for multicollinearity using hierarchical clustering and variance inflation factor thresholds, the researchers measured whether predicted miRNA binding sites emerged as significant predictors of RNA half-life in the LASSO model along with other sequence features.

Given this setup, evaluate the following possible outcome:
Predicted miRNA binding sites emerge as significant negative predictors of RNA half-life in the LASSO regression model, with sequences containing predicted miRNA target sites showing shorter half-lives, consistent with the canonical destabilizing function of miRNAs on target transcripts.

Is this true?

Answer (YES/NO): NO